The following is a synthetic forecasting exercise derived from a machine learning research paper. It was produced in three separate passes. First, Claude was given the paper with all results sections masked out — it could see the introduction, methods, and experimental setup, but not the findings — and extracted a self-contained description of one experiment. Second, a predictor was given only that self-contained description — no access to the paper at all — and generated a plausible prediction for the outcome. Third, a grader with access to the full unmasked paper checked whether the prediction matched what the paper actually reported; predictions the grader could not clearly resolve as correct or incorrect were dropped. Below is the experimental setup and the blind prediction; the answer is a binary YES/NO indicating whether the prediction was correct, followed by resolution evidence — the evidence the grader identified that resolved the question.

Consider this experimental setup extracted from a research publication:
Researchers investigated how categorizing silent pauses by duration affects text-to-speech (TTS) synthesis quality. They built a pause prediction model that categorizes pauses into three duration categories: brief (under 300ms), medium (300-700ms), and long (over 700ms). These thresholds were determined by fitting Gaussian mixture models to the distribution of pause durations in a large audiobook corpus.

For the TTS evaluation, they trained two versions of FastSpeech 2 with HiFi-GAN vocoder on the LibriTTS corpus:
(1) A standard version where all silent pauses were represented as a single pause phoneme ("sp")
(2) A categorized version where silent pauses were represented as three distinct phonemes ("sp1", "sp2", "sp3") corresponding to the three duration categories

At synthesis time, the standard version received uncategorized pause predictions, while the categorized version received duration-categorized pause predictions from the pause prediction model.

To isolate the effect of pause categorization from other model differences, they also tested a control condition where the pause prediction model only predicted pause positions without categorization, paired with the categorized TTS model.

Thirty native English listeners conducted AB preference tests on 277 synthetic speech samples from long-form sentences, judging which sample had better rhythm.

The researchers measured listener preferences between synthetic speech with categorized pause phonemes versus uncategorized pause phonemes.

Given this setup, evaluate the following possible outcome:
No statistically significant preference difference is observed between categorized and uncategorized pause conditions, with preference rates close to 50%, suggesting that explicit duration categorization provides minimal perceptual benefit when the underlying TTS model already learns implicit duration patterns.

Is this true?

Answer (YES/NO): NO